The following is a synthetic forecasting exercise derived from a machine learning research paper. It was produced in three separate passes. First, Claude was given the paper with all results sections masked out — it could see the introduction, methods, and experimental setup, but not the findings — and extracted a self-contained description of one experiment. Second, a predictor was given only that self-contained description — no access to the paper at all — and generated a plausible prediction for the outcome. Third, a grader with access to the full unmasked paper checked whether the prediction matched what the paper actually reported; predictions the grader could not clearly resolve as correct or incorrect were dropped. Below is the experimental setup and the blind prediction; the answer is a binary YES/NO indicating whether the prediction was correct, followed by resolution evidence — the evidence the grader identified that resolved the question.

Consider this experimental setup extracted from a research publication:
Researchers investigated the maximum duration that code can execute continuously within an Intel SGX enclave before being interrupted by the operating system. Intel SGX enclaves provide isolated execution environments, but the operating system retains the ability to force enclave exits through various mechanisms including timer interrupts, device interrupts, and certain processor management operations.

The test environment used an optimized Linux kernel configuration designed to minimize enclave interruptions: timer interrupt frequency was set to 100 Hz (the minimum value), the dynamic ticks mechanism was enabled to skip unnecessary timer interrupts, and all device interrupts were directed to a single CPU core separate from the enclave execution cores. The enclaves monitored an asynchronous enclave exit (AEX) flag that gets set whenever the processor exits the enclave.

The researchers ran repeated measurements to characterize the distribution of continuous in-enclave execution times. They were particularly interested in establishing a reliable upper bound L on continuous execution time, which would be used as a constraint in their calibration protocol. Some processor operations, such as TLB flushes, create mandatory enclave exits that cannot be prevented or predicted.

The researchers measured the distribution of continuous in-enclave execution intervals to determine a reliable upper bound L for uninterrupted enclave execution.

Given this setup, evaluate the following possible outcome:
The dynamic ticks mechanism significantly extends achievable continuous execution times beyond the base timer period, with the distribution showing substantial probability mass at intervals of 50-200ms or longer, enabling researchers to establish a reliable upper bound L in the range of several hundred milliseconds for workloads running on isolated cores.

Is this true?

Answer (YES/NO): NO